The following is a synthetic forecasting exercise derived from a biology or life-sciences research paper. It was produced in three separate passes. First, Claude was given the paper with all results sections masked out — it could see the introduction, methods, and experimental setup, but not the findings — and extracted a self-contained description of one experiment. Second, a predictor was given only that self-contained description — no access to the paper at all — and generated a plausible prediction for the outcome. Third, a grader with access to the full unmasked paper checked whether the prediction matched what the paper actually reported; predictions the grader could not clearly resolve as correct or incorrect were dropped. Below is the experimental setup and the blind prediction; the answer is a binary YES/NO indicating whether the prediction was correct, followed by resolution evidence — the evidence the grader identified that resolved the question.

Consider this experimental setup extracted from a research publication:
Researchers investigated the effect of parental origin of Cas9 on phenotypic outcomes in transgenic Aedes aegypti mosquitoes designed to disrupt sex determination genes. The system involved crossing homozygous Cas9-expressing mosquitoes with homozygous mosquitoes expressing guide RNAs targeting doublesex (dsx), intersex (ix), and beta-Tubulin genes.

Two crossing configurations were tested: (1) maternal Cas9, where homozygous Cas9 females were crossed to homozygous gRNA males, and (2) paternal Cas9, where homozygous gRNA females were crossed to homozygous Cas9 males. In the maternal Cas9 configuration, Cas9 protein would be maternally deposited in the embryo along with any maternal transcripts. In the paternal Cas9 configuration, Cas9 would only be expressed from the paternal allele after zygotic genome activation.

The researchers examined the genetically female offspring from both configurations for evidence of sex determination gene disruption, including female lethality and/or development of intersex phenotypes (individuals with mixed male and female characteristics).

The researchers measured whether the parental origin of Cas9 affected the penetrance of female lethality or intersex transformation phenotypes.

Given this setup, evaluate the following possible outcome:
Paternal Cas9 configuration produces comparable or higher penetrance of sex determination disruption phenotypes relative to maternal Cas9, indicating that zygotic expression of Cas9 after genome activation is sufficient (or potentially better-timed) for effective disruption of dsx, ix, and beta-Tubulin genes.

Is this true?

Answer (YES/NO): YES